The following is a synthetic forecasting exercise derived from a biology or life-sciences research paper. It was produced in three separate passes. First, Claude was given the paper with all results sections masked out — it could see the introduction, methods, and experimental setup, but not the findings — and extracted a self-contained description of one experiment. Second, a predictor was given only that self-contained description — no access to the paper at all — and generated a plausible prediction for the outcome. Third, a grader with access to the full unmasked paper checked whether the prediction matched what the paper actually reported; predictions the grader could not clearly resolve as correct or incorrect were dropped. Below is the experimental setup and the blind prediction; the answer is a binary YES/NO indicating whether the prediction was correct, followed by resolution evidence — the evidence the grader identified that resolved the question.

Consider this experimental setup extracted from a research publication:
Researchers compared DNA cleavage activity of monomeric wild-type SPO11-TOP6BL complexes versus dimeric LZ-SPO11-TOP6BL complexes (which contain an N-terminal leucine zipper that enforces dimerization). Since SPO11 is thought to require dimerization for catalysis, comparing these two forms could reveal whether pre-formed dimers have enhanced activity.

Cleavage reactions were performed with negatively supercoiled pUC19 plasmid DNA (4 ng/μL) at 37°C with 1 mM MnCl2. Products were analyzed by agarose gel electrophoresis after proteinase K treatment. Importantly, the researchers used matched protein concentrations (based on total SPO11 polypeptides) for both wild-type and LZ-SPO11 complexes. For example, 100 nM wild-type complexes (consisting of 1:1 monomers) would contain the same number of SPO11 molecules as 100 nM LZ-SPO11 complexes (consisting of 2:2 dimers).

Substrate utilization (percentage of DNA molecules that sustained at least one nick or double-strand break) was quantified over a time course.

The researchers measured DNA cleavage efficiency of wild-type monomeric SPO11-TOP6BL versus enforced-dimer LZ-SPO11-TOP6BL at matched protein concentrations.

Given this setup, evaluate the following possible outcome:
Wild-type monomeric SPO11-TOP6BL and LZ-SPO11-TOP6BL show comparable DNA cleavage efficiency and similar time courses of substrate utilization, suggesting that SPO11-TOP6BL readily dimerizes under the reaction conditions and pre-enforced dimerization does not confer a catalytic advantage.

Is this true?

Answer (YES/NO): NO